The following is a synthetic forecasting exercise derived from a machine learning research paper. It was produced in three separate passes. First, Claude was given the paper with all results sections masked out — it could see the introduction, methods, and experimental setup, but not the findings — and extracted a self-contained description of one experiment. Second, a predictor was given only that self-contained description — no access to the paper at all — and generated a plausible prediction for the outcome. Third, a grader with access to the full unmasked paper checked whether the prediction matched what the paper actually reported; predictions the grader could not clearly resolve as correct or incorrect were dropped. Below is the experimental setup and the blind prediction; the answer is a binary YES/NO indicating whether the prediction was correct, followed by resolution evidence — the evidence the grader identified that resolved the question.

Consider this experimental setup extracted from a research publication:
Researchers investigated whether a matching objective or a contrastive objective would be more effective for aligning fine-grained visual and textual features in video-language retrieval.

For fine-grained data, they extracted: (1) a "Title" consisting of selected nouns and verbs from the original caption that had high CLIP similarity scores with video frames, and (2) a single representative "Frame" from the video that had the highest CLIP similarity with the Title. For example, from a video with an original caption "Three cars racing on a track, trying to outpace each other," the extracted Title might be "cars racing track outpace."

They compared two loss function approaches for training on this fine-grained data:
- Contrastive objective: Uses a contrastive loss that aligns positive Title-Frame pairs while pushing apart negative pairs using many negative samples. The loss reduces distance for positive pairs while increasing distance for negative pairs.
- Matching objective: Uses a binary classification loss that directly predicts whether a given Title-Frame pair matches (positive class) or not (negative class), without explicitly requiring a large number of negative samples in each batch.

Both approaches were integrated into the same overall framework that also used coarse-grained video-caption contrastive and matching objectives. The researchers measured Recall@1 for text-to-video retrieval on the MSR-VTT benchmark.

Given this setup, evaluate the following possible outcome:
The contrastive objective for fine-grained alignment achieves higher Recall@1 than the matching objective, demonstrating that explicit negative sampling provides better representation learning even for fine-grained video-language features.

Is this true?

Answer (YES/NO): NO